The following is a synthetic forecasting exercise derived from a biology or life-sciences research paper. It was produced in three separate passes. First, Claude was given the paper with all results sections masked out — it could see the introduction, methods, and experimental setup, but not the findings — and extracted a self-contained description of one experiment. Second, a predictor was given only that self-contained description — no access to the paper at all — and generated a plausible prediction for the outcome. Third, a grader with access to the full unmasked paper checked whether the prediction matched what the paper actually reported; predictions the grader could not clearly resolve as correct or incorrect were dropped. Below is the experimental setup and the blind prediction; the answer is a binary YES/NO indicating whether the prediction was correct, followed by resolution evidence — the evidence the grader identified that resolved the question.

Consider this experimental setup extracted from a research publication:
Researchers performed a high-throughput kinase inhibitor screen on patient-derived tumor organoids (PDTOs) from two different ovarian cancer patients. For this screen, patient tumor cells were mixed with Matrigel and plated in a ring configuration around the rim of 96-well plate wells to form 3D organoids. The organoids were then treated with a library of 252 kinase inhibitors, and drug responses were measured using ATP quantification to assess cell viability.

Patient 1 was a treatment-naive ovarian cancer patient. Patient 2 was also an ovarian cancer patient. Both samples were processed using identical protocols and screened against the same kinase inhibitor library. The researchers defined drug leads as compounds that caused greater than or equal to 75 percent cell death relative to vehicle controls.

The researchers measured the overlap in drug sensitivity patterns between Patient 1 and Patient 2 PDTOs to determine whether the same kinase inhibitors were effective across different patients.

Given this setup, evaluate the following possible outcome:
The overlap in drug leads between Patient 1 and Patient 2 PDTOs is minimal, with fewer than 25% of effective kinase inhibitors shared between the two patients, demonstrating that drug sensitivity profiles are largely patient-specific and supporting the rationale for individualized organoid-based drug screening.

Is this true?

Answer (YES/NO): YES